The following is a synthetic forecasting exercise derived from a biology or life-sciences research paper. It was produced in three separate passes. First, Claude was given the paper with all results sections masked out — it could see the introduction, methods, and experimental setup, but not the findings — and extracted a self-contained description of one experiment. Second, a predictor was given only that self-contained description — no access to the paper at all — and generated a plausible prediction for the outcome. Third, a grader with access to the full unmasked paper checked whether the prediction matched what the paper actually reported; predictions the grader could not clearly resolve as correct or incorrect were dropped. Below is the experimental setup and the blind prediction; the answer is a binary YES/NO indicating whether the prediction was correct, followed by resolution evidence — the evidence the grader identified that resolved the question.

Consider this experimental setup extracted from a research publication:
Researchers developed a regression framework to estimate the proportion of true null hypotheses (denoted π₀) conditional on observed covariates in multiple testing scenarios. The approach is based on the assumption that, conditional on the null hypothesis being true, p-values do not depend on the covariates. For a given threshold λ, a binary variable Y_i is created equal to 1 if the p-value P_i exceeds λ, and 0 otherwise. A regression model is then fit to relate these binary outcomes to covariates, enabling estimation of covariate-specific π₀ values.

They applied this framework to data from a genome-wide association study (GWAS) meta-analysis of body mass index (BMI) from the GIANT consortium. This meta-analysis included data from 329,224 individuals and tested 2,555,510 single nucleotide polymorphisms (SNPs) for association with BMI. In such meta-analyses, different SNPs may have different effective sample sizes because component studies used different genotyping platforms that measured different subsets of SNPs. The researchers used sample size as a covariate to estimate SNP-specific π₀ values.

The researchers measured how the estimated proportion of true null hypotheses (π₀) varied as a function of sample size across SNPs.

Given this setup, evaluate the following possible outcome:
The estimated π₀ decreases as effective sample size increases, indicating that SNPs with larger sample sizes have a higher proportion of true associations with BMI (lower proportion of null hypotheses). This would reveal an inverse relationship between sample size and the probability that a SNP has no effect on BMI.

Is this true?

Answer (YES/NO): YES